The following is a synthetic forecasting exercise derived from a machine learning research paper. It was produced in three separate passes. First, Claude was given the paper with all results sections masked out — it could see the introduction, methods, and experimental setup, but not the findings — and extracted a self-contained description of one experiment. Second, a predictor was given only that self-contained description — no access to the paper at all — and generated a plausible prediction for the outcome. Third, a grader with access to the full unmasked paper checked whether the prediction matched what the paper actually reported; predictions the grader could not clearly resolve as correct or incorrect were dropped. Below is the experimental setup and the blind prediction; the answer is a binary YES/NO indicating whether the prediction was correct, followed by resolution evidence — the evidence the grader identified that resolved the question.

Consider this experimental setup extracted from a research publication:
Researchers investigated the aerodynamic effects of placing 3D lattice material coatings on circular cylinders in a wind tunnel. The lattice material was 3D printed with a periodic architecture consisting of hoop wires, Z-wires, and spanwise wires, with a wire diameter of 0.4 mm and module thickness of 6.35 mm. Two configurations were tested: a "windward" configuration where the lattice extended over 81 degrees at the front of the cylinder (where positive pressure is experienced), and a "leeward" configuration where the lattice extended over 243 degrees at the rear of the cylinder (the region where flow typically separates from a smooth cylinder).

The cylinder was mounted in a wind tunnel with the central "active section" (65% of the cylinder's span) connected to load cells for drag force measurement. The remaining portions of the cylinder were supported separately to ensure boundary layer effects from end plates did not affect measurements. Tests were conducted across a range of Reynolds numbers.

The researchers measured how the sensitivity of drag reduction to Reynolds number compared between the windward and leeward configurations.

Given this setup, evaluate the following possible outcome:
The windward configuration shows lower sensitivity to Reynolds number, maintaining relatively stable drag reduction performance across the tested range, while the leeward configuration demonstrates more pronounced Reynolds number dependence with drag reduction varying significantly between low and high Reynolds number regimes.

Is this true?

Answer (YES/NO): NO